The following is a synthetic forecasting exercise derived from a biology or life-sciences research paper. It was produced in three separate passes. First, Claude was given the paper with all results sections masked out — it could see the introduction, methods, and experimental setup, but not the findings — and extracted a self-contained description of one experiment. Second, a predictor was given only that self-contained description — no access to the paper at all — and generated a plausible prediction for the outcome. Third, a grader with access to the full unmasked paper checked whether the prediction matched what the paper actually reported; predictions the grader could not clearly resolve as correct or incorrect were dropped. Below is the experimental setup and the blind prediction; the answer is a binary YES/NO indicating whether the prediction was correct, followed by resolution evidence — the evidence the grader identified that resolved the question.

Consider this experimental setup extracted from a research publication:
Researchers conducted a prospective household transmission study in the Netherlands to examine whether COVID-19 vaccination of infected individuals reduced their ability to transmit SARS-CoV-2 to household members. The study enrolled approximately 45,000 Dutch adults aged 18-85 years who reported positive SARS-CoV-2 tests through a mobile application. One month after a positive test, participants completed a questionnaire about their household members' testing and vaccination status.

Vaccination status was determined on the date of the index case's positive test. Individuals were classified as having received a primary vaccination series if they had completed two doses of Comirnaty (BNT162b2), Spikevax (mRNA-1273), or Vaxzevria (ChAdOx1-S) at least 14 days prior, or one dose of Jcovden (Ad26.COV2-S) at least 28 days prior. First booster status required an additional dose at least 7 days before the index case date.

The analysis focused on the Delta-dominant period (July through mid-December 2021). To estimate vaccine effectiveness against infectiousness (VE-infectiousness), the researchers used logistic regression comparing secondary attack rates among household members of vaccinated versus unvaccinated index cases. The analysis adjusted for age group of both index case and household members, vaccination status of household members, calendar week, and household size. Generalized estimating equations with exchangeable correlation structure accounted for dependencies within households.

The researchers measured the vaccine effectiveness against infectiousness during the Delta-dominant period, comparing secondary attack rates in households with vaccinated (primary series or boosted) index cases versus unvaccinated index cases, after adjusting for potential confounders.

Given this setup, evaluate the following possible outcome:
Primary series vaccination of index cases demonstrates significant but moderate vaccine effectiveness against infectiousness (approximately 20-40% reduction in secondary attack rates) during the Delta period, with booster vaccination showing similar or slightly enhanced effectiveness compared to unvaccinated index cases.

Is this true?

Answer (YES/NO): NO